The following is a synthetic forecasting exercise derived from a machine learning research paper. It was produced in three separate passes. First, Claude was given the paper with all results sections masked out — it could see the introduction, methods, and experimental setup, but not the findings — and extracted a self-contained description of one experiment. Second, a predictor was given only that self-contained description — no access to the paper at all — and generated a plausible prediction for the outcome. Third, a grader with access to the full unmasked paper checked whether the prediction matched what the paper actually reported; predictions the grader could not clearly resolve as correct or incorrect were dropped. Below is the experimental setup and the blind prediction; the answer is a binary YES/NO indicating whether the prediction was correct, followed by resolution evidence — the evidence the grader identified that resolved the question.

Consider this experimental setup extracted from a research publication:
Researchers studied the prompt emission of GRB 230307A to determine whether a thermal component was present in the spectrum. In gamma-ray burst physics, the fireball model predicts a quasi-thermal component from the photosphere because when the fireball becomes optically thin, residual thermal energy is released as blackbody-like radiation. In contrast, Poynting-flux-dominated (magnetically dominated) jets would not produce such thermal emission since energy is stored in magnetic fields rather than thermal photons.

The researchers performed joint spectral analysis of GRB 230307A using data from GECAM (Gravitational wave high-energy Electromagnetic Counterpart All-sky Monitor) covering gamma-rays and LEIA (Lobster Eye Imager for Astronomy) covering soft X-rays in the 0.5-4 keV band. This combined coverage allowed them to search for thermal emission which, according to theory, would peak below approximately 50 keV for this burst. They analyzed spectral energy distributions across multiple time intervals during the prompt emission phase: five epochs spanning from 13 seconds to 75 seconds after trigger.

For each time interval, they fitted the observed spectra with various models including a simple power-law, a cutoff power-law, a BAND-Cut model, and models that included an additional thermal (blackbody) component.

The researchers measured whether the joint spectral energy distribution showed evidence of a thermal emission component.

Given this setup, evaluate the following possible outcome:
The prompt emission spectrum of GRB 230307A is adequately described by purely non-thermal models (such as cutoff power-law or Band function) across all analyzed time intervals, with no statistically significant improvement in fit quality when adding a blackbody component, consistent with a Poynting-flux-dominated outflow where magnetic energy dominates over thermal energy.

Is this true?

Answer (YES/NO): YES